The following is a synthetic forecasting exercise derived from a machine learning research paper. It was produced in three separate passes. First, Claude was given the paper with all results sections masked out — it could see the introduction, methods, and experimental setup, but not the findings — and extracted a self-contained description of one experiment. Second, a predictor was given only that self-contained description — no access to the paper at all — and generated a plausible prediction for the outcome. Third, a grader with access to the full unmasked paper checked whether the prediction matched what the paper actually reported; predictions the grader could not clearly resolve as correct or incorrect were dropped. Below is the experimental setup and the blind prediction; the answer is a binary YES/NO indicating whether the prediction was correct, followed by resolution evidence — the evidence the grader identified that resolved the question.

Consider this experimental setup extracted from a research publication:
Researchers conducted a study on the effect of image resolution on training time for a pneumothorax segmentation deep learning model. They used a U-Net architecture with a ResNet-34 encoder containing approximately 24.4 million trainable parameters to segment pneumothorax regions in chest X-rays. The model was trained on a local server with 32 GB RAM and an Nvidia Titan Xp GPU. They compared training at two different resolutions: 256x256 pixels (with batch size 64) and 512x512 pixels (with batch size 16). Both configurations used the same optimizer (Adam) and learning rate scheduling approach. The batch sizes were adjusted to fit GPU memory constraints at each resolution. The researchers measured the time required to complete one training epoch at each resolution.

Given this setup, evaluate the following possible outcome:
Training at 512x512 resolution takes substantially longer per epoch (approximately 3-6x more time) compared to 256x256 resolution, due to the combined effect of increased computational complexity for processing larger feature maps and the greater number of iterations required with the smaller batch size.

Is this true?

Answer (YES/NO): NO